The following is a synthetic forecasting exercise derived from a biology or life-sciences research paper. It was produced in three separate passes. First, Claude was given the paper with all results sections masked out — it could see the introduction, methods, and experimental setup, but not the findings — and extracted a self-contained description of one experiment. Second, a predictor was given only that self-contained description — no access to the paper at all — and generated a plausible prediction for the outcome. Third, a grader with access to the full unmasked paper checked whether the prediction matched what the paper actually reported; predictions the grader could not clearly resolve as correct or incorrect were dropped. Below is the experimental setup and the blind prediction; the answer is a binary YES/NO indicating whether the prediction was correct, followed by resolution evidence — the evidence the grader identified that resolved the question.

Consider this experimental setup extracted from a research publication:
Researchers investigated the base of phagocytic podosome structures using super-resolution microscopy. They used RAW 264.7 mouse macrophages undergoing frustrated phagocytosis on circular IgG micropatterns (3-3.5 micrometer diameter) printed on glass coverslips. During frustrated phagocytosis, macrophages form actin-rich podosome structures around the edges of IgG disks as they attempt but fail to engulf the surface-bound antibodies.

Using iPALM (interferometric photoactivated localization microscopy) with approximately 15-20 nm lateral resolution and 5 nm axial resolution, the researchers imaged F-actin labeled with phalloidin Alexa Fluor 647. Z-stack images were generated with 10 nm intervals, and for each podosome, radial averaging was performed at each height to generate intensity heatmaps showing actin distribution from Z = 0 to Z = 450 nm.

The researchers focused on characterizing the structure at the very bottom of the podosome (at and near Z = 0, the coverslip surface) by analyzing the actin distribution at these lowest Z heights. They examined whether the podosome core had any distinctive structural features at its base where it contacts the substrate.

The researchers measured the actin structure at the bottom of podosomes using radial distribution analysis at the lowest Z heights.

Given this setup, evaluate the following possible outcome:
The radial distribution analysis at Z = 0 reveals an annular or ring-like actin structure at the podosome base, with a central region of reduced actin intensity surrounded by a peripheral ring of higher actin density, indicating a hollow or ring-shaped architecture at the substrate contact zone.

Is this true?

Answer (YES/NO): NO